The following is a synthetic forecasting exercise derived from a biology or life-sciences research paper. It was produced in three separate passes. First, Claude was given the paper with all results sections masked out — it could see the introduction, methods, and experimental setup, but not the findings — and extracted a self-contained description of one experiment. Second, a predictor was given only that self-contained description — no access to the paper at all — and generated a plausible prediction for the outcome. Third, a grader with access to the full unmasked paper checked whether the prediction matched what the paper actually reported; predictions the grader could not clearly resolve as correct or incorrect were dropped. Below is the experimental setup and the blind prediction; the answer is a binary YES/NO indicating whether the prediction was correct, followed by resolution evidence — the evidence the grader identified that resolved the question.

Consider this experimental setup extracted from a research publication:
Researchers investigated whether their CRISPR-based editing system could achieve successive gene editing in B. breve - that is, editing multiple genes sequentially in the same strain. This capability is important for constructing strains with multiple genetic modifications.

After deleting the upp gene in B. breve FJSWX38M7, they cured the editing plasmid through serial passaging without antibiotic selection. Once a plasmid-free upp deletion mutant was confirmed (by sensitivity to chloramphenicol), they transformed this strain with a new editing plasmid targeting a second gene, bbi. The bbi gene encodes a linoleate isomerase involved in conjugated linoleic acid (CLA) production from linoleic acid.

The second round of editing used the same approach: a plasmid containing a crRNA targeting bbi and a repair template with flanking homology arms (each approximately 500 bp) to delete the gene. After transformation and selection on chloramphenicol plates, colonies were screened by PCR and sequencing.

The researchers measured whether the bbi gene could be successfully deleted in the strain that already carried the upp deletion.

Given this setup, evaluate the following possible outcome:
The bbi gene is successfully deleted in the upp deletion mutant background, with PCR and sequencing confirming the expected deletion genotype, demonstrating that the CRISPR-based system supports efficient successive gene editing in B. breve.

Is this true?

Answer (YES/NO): YES